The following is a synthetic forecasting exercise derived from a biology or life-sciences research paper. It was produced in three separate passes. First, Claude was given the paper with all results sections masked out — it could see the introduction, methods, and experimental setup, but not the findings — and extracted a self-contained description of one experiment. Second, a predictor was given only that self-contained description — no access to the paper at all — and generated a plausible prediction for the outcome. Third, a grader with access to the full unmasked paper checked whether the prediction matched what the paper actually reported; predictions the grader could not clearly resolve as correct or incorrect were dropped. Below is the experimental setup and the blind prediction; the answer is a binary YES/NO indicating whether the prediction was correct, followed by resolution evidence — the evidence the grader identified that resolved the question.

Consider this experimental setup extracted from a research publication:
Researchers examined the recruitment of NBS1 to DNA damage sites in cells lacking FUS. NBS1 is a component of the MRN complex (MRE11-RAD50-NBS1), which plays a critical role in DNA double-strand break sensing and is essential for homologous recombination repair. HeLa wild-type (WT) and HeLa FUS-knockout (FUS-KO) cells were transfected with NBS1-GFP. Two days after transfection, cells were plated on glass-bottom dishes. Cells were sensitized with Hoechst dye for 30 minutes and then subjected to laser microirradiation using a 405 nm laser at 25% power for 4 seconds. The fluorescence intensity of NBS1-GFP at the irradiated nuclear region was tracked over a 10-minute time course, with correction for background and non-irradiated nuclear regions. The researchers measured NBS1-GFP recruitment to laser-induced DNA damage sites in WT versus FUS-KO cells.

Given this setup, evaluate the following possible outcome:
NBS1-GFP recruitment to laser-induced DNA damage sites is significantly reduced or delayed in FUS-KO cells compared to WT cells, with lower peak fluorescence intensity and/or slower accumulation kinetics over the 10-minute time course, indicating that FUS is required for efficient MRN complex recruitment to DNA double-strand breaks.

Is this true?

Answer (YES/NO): NO